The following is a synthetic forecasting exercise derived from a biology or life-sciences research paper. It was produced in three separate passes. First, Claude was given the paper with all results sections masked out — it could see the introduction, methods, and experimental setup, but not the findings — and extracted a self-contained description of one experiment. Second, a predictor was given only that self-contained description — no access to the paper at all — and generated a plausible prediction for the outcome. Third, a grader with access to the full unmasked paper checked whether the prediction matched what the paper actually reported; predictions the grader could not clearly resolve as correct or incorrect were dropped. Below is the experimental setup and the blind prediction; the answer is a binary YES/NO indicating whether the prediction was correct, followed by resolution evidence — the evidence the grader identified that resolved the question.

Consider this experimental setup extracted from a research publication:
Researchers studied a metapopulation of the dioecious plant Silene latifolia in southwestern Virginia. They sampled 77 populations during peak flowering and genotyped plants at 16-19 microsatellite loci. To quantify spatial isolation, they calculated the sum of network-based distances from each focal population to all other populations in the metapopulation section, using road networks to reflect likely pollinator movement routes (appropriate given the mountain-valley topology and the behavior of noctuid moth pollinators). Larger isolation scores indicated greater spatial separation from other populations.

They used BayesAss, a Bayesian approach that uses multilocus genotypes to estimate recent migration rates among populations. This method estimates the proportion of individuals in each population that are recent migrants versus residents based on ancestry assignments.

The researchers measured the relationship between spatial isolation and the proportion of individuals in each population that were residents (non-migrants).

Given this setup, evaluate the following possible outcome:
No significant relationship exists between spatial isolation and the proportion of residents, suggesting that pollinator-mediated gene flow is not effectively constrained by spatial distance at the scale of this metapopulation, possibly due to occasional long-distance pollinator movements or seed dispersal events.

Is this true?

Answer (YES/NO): NO